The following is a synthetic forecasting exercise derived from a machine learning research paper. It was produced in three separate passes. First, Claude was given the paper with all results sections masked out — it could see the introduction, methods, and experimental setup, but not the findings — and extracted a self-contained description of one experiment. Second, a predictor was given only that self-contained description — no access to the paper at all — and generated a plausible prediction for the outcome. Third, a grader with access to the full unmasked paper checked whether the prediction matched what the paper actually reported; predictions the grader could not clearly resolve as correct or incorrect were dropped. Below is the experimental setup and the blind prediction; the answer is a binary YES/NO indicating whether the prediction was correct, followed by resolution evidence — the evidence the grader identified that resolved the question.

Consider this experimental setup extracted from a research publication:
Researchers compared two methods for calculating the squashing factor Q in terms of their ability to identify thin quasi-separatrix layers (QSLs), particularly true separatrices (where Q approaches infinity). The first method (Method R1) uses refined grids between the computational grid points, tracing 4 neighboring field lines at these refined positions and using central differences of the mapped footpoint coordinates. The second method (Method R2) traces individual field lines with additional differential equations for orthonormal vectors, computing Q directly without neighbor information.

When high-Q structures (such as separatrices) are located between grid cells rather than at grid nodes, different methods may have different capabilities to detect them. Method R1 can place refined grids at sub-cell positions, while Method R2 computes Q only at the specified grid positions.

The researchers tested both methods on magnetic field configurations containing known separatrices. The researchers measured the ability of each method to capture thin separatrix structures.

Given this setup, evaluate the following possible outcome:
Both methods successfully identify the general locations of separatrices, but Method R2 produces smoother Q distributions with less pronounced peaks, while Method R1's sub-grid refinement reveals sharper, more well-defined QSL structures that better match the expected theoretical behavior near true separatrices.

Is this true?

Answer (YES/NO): NO